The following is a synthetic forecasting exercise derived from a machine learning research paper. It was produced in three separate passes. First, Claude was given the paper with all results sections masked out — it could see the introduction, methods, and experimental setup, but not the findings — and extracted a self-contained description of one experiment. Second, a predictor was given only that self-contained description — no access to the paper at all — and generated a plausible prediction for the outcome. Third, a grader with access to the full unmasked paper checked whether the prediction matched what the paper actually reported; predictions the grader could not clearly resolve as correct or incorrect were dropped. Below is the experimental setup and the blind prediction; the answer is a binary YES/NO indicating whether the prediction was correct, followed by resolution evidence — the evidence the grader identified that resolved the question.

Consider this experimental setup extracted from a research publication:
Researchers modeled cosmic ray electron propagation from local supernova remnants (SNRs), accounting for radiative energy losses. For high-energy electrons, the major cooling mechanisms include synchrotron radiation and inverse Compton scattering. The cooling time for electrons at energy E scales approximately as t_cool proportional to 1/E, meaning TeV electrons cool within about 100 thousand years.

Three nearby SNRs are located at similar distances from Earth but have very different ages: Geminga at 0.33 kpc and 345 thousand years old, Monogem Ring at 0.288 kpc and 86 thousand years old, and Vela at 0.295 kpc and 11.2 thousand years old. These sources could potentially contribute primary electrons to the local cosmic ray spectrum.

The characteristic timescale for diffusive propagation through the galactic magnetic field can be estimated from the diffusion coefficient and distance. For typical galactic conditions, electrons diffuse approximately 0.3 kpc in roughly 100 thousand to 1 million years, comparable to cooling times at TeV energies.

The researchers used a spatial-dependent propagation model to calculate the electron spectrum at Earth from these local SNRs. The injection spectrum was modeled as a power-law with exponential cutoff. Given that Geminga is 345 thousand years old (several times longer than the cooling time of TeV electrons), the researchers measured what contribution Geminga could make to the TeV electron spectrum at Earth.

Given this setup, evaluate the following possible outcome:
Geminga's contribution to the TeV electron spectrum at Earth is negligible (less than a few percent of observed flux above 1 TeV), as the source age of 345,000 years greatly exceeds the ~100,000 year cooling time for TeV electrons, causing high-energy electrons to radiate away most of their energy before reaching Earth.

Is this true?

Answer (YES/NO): NO